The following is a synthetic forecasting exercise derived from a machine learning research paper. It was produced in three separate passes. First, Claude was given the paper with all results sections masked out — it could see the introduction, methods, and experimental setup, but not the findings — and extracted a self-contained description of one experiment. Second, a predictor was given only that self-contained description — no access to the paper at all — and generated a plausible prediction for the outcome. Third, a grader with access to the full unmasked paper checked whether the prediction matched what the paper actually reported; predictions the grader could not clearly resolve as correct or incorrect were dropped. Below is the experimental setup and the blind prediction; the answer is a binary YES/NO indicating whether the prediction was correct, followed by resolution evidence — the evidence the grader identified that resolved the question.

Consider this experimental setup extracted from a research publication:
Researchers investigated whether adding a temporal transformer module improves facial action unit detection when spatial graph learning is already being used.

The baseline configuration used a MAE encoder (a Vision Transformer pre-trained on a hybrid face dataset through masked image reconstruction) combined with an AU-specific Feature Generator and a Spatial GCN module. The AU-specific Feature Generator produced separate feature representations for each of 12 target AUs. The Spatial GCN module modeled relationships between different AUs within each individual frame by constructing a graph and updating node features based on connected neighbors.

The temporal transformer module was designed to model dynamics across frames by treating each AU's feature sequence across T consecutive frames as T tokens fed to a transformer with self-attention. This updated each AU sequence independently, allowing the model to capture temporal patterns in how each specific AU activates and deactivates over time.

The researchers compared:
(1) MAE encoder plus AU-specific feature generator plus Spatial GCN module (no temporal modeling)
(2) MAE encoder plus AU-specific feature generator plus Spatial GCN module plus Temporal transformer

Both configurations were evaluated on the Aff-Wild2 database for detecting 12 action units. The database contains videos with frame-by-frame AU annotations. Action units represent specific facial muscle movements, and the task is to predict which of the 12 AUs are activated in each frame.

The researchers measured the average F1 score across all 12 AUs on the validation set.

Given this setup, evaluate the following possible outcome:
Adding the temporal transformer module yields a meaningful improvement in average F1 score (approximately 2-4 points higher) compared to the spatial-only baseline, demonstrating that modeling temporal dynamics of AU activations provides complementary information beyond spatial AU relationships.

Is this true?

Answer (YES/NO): NO